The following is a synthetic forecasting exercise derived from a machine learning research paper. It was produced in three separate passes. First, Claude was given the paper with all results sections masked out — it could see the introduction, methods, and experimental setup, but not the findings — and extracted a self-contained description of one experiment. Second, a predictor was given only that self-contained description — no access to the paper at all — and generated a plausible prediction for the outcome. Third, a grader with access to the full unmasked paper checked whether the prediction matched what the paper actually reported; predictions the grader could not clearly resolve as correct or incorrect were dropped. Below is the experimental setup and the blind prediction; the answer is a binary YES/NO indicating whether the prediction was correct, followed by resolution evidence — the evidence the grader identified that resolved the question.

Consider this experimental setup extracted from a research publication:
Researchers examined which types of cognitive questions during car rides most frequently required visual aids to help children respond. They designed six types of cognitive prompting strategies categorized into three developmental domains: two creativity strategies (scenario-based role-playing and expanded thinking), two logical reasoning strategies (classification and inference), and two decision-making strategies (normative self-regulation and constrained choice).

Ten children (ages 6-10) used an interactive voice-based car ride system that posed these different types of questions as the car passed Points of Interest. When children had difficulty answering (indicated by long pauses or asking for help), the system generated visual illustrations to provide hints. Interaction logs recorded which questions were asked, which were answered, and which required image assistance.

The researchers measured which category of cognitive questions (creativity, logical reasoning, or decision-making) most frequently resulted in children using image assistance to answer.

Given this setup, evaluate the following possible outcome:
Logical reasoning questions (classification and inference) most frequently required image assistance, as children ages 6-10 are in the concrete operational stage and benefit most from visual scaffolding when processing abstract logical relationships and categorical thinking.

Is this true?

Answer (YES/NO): NO